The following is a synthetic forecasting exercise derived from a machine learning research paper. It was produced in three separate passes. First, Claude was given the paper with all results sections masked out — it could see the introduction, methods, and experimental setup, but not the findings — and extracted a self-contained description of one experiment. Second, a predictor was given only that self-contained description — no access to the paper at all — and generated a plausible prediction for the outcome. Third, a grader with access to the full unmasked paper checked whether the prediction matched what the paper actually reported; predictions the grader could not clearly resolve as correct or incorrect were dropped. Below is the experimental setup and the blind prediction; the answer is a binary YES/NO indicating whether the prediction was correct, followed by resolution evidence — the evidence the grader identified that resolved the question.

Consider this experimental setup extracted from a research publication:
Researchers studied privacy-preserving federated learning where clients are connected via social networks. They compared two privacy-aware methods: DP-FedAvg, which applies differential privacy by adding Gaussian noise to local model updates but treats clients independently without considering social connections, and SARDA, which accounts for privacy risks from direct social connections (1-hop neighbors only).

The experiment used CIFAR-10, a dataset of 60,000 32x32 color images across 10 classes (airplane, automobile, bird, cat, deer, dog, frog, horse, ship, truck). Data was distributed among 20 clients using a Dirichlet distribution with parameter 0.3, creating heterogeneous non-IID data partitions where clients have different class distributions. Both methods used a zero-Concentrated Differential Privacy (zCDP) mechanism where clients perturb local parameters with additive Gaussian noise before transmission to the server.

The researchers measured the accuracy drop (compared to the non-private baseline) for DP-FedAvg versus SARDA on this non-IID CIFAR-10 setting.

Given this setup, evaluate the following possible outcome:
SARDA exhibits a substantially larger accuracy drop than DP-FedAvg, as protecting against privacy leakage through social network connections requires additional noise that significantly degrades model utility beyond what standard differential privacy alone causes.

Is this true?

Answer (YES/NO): YES